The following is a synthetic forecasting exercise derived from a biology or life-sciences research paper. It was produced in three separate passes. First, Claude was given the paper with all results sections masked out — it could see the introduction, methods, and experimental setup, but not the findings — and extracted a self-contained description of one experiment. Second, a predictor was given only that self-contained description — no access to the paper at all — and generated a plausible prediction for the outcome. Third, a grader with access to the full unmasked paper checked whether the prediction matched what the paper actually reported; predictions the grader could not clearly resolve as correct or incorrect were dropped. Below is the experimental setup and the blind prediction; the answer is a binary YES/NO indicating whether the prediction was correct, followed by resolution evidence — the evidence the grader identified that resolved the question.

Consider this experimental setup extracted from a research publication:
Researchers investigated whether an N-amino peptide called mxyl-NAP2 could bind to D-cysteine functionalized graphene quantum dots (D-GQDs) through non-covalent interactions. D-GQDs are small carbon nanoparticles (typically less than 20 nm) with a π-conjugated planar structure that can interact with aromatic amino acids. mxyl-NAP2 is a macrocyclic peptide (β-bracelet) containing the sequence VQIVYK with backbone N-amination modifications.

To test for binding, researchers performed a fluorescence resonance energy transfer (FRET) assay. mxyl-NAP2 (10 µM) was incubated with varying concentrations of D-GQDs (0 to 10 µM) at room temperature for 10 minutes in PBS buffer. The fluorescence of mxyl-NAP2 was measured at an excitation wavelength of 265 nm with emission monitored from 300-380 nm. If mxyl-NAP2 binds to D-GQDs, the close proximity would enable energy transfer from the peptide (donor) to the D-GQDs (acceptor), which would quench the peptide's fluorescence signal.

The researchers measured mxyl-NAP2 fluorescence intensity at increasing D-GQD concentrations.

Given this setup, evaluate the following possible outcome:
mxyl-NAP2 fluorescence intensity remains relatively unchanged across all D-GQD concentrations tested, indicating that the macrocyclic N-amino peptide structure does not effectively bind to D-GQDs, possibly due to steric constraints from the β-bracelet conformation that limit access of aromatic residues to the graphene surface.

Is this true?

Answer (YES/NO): NO